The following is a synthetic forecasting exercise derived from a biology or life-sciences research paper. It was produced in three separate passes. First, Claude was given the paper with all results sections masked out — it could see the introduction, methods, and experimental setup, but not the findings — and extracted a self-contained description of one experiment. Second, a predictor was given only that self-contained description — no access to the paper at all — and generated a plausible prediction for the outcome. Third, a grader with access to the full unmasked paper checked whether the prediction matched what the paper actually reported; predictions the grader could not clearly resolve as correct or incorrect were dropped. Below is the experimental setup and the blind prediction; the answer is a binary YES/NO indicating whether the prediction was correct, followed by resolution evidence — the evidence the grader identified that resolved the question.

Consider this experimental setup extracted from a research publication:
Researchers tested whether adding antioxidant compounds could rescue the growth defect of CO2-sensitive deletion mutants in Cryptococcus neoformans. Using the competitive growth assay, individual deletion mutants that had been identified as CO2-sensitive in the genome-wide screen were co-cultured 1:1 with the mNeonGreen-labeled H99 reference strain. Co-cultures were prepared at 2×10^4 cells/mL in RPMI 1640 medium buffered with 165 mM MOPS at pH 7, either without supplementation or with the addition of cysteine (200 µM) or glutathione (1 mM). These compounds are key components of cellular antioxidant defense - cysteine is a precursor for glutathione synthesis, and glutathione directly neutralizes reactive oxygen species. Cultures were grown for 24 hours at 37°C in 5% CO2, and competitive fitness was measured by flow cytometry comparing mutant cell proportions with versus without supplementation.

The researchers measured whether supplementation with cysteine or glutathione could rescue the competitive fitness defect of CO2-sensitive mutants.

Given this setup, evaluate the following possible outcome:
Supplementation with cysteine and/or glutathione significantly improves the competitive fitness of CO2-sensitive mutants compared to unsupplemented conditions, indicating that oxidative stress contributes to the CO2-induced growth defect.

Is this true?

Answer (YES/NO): YES